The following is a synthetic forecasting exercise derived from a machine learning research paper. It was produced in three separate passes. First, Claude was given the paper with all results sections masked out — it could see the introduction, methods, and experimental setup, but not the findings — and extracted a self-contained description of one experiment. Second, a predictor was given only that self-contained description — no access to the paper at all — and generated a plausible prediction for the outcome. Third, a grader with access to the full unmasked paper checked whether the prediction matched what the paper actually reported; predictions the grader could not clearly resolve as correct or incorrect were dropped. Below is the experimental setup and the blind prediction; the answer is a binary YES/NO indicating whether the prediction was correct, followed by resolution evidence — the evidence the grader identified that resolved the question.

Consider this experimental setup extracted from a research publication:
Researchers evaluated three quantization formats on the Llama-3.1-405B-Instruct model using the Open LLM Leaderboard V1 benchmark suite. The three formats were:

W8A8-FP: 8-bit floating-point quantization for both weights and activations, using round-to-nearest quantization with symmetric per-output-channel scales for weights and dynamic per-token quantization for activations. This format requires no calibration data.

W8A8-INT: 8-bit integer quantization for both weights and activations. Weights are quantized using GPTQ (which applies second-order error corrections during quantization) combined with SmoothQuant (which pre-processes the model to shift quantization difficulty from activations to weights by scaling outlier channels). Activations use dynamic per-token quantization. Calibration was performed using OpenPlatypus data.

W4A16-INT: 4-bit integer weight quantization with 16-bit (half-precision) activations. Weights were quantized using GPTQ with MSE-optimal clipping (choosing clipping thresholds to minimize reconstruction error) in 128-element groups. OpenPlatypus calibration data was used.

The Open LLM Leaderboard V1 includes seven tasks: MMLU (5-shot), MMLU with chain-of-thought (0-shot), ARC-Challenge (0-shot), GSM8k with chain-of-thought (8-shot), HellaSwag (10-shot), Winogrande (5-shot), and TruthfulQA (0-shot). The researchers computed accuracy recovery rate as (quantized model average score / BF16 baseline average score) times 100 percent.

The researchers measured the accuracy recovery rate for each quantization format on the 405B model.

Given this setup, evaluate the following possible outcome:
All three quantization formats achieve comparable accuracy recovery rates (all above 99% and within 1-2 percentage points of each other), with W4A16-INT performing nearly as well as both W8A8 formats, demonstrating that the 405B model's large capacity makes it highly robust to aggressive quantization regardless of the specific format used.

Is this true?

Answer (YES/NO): YES